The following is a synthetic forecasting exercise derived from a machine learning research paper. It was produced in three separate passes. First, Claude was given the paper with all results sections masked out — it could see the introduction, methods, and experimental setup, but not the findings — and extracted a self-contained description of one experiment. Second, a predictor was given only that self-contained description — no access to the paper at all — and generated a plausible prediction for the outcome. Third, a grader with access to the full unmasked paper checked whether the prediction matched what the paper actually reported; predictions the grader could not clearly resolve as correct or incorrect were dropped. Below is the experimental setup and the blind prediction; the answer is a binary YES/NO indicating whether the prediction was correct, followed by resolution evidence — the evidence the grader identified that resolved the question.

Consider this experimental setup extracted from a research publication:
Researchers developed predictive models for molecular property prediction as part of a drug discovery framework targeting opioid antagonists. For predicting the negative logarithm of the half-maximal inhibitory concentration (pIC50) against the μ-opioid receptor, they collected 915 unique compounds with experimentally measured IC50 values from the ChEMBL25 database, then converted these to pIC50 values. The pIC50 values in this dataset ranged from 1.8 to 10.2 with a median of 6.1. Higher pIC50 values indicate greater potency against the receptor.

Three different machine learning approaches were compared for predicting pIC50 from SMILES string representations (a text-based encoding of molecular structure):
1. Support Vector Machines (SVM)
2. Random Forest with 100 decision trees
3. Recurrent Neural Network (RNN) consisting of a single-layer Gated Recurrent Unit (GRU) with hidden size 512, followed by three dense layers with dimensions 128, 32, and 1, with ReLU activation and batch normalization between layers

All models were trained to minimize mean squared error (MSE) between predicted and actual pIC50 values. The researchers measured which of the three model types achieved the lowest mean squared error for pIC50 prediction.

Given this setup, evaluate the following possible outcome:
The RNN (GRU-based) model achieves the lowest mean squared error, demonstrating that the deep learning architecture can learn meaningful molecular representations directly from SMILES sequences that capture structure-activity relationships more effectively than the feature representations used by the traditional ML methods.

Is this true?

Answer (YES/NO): NO